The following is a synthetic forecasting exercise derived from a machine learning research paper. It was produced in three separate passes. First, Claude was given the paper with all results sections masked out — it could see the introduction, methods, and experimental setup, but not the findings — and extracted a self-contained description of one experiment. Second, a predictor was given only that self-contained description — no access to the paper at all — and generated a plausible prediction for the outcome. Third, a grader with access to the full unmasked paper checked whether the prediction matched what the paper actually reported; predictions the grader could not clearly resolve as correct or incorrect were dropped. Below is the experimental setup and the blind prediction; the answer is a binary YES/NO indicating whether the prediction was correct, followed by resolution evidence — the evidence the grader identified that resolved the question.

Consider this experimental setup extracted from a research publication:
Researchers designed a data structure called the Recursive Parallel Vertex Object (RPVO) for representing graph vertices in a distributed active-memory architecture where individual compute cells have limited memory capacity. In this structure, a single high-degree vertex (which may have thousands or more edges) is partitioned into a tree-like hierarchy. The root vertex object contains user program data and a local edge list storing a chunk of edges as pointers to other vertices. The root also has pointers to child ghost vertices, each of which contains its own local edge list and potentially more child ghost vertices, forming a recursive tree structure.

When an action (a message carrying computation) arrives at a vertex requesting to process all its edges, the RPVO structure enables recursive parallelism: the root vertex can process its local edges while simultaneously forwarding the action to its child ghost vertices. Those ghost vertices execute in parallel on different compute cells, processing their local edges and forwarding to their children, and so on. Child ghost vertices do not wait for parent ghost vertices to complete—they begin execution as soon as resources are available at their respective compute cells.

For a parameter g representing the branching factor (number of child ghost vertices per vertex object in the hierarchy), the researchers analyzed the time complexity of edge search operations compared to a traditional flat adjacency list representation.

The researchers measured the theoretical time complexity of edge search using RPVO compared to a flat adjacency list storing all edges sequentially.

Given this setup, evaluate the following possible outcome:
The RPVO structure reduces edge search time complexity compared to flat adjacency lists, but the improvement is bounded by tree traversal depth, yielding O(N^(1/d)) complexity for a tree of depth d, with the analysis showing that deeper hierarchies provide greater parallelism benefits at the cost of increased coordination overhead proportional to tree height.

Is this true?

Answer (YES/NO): NO